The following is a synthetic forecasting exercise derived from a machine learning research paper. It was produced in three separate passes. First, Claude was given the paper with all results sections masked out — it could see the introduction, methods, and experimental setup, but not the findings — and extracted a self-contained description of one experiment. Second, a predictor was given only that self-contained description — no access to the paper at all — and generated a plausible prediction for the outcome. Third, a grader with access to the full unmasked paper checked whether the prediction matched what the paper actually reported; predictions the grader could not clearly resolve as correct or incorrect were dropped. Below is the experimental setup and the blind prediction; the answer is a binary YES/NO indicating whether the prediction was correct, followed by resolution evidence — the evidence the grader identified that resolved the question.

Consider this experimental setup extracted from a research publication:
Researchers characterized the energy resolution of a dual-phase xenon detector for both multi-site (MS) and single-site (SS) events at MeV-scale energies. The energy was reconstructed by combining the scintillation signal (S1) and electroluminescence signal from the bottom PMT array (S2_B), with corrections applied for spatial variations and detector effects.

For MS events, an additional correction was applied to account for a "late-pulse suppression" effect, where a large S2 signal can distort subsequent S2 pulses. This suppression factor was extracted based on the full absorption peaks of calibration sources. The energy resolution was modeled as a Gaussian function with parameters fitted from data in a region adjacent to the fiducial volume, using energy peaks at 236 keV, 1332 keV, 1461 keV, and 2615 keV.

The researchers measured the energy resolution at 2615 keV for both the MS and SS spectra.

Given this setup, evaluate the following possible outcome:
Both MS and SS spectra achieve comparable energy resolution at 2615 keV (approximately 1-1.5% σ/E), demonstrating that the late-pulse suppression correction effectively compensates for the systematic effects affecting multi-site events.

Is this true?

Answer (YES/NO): NO